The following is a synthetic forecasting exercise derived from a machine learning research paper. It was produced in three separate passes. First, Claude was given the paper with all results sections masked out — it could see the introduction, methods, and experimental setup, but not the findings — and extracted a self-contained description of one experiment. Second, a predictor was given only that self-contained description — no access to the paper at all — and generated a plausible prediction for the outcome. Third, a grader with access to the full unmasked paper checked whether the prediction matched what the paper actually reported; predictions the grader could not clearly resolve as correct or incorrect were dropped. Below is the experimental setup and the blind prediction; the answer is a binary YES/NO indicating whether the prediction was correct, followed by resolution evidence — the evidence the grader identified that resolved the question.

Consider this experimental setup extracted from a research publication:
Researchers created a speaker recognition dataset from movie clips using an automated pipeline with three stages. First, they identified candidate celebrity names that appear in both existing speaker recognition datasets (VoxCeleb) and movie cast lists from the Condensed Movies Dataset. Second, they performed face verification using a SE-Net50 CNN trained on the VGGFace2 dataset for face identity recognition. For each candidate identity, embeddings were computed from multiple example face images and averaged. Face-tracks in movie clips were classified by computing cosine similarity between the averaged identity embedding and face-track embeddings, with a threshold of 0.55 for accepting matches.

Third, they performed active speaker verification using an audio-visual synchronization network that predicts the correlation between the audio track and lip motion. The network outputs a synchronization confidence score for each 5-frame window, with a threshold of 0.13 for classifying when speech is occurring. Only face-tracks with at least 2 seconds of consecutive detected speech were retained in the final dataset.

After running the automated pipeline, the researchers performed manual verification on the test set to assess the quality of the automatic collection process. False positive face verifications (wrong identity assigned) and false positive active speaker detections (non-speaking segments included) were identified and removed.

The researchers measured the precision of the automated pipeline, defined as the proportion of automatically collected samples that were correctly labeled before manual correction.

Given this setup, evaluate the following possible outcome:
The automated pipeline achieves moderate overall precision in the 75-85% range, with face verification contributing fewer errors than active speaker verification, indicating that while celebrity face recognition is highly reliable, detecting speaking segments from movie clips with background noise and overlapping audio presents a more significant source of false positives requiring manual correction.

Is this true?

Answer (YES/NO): NO